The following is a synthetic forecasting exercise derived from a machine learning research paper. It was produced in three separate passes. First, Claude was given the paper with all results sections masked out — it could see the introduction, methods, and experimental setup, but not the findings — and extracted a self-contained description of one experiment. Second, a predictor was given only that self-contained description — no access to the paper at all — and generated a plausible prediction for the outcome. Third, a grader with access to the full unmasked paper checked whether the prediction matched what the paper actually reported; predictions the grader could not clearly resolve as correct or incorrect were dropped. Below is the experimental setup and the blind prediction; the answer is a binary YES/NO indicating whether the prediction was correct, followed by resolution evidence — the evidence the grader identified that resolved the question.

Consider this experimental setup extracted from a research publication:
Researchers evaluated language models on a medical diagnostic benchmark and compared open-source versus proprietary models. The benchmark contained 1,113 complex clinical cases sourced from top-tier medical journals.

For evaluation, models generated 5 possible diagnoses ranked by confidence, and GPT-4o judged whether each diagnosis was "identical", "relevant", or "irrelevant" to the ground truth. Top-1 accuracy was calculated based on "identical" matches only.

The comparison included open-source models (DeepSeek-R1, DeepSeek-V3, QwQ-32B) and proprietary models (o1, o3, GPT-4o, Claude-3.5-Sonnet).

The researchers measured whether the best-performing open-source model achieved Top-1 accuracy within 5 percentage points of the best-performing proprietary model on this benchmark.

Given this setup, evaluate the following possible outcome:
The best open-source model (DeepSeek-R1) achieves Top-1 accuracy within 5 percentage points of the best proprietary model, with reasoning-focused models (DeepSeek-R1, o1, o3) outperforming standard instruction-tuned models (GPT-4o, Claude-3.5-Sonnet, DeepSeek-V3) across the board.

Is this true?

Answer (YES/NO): NO